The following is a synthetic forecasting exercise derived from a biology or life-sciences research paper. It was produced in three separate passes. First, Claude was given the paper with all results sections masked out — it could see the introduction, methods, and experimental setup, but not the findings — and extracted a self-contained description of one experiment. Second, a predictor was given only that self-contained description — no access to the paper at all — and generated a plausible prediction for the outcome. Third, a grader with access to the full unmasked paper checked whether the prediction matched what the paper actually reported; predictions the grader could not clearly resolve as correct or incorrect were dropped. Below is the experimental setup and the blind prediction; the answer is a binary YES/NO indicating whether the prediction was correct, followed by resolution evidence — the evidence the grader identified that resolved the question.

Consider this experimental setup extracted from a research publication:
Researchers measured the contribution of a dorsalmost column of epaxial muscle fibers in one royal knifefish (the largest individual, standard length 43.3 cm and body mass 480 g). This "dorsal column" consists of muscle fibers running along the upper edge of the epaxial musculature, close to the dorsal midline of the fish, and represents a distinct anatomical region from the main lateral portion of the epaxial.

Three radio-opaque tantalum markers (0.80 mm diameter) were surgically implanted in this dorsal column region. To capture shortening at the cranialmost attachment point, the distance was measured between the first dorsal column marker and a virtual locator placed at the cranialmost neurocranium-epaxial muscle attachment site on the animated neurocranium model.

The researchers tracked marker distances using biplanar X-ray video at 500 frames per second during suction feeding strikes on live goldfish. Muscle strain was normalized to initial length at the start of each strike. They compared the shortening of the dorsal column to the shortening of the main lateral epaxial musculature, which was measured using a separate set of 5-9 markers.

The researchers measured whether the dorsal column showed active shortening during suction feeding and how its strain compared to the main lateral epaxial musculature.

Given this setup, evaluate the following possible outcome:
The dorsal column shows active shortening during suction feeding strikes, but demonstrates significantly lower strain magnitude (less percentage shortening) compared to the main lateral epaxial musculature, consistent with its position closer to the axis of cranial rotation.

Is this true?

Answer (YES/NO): NO